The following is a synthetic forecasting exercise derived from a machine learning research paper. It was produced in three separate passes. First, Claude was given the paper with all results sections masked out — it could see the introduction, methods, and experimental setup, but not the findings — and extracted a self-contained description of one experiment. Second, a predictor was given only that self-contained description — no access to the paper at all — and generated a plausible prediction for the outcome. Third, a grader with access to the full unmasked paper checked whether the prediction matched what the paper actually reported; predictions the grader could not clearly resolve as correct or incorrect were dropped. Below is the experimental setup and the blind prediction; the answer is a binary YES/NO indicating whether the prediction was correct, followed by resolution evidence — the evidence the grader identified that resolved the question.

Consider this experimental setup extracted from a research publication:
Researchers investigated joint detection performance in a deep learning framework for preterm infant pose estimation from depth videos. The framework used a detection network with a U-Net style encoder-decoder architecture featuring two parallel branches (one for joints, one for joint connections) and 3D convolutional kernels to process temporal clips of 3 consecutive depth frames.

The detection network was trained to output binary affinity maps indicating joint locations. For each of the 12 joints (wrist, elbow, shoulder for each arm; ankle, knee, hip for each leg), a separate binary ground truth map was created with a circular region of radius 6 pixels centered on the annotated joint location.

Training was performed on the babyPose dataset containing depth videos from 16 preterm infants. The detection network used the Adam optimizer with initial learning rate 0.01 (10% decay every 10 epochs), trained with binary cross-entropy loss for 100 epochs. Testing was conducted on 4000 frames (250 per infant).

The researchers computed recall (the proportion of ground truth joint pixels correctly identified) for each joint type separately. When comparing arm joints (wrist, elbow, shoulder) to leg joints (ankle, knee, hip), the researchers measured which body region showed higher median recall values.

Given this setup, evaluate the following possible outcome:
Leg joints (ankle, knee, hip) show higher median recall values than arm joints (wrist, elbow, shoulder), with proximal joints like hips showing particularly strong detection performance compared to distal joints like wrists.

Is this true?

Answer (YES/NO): NO